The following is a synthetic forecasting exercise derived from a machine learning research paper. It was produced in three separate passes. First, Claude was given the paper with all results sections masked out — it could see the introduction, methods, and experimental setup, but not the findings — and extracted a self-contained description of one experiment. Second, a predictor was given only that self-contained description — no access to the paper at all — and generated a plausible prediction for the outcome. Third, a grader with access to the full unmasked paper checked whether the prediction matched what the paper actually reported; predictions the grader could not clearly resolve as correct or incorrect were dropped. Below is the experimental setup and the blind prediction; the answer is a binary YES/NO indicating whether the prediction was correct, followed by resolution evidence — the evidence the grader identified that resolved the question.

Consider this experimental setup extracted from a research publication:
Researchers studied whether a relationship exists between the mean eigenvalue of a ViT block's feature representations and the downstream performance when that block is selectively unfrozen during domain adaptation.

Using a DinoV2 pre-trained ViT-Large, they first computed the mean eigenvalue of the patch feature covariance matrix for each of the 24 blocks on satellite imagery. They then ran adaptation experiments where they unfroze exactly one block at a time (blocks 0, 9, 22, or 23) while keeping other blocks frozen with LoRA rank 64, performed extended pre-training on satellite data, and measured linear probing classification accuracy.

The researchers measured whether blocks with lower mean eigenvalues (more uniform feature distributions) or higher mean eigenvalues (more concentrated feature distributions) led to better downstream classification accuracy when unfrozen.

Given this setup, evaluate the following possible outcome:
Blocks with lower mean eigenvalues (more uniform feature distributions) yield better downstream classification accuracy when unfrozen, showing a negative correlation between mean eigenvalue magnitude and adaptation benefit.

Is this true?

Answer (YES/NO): YES